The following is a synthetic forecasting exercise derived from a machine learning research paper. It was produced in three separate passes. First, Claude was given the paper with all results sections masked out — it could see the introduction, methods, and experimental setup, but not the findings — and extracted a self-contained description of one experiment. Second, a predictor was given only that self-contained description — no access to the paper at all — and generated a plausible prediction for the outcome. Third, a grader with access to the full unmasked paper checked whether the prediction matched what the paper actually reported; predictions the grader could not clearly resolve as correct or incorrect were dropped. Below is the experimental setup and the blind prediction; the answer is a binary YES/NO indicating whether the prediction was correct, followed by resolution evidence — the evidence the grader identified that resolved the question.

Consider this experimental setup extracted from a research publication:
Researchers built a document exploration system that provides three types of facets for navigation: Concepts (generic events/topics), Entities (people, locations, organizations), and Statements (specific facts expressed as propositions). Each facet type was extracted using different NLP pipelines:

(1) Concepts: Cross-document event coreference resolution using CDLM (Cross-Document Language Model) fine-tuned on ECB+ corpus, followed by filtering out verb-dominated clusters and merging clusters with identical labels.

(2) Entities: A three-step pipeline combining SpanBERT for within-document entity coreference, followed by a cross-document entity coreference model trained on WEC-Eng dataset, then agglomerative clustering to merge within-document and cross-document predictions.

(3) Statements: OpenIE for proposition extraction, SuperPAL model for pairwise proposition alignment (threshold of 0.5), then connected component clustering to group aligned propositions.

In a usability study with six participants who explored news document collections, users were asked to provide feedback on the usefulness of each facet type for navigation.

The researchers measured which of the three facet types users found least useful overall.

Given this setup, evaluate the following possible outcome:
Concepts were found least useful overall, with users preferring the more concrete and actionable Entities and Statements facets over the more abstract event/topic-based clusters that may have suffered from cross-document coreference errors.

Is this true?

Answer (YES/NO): NO